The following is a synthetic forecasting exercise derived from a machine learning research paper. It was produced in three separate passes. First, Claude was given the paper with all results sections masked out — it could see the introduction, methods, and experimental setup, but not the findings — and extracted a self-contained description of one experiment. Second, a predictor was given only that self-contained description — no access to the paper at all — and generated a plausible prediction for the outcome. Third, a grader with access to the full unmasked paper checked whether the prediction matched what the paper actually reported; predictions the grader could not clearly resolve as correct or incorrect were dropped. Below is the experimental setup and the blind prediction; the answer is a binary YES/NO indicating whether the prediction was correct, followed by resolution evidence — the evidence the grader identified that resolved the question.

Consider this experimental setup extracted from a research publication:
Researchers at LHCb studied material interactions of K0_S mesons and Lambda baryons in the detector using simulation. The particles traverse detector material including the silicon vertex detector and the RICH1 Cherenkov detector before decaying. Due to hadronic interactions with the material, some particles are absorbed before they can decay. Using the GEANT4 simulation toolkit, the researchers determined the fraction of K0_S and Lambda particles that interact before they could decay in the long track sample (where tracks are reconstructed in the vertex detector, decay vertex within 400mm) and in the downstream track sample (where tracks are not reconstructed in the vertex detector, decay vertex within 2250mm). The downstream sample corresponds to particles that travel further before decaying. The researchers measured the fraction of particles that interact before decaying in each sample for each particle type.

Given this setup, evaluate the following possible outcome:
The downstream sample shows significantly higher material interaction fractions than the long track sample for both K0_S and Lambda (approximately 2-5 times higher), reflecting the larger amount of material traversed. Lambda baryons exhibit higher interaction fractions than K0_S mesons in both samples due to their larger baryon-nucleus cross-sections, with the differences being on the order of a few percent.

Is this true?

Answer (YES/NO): NO